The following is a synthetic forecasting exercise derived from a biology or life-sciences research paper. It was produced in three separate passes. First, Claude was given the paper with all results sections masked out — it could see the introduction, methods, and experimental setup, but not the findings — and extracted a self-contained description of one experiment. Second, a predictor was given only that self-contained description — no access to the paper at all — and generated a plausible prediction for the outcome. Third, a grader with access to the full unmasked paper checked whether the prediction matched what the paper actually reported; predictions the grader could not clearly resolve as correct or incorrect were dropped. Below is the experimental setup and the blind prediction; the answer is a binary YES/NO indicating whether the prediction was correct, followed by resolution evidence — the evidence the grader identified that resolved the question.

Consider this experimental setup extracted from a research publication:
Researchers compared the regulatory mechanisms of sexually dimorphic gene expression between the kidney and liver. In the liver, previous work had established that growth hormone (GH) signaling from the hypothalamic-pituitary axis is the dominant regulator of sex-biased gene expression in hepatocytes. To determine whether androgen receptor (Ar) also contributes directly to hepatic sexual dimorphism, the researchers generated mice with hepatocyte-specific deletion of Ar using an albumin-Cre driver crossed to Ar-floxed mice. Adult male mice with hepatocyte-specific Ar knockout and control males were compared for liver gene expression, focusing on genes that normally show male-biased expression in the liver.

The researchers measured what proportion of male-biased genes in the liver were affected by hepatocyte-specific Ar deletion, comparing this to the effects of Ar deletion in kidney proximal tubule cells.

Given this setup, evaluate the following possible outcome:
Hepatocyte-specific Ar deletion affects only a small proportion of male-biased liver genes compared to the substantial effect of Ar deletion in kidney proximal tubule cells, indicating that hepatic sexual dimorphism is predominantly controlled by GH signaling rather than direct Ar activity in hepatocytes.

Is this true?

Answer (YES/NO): YES